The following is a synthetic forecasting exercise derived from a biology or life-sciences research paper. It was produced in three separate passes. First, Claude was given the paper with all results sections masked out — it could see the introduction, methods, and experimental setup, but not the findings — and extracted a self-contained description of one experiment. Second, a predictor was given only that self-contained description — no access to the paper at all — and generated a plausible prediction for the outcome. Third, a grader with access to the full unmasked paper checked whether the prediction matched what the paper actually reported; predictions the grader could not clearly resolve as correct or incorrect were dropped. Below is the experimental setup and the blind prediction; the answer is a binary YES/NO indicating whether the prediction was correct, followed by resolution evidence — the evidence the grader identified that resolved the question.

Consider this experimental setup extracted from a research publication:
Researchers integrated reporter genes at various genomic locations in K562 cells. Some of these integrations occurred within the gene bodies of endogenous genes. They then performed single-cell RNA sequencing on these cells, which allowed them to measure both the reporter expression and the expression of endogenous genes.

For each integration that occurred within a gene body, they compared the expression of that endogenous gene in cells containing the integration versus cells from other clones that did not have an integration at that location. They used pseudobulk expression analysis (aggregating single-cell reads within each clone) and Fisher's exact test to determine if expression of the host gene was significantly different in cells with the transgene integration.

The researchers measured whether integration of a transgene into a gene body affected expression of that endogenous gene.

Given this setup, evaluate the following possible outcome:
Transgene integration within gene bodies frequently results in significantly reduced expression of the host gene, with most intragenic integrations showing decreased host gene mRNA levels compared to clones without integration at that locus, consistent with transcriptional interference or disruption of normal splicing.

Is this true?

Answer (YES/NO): NO